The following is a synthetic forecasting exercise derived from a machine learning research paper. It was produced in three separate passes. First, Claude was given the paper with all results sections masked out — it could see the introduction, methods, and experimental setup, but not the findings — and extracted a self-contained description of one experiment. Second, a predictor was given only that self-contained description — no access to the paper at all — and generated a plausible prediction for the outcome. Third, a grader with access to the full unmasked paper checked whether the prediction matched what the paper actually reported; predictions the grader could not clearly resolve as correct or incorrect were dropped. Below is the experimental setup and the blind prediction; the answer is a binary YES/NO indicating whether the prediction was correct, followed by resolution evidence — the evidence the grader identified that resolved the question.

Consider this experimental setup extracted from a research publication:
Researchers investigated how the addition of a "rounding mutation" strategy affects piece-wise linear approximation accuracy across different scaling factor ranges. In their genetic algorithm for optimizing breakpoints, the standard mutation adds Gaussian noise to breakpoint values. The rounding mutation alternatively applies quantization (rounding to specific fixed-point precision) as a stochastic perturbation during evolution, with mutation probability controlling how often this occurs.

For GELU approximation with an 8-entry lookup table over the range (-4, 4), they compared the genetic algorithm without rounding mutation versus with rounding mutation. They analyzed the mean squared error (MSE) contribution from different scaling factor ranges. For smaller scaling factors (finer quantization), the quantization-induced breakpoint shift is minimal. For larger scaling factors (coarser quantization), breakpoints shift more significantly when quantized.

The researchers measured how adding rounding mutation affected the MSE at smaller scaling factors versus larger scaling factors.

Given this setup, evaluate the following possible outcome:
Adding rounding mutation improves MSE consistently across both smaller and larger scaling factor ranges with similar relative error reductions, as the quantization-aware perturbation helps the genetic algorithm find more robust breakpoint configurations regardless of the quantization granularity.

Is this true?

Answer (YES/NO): NO